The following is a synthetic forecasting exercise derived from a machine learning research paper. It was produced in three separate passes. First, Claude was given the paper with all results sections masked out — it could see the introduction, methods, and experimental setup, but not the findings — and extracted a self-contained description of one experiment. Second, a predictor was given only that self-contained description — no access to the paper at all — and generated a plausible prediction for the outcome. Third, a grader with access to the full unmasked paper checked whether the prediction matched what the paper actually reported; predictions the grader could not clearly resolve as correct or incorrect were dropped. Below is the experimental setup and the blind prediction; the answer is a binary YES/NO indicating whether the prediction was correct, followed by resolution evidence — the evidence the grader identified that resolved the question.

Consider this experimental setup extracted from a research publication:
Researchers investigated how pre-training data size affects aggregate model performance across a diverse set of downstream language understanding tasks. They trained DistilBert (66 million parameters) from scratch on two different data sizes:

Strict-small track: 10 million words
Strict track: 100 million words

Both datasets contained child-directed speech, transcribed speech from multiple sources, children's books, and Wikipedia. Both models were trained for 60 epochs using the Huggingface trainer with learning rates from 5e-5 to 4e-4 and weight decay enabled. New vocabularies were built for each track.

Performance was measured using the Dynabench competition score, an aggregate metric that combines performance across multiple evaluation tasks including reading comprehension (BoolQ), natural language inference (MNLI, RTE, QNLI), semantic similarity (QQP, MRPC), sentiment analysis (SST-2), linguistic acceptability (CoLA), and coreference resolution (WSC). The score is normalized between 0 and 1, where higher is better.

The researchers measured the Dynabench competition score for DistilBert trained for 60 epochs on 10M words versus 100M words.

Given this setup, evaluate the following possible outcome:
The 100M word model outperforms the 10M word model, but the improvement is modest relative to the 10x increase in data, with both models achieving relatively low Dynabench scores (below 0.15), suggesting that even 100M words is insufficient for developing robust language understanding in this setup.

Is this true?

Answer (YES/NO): NO